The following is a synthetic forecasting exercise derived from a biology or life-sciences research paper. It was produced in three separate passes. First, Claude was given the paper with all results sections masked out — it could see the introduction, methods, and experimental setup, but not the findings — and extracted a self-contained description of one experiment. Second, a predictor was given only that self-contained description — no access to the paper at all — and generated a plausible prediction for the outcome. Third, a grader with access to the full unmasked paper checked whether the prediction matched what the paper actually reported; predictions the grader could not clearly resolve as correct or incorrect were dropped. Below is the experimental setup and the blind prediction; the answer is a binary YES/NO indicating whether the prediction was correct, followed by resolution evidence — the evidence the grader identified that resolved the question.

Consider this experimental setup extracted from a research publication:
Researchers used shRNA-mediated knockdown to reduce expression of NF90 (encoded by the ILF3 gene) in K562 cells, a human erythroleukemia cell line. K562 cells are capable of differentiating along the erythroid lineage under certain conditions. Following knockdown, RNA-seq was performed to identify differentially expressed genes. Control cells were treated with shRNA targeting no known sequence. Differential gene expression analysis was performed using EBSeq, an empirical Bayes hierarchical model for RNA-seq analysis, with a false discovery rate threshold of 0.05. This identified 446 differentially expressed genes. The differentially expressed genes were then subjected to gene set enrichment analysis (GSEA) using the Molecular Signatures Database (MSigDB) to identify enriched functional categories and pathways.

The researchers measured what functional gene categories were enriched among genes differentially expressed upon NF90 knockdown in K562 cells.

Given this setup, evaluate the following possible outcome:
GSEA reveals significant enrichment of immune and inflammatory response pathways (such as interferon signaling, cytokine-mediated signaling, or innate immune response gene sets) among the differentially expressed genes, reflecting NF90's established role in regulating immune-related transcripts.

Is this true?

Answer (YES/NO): NO